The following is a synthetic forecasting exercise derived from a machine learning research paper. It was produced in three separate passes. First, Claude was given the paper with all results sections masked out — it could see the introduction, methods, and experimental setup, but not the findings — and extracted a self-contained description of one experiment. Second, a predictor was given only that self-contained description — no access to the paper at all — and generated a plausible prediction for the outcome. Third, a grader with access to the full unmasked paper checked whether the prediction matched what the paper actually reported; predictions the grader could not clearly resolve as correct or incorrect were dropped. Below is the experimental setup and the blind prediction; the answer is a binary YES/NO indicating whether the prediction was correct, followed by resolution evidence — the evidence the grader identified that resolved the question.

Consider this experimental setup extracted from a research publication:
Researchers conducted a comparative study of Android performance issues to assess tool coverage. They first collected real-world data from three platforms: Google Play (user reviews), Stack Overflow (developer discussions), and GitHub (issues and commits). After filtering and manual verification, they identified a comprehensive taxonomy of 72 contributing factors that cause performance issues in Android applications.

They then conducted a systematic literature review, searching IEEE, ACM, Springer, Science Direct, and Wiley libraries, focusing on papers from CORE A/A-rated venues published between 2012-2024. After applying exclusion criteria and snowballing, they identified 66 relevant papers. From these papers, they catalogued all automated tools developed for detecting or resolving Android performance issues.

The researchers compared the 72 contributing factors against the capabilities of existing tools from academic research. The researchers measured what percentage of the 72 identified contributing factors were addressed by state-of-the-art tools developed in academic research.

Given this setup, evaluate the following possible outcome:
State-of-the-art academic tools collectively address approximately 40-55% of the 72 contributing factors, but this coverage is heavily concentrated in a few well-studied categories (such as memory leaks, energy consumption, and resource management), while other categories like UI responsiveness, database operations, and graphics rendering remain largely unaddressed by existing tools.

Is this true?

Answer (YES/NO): NO